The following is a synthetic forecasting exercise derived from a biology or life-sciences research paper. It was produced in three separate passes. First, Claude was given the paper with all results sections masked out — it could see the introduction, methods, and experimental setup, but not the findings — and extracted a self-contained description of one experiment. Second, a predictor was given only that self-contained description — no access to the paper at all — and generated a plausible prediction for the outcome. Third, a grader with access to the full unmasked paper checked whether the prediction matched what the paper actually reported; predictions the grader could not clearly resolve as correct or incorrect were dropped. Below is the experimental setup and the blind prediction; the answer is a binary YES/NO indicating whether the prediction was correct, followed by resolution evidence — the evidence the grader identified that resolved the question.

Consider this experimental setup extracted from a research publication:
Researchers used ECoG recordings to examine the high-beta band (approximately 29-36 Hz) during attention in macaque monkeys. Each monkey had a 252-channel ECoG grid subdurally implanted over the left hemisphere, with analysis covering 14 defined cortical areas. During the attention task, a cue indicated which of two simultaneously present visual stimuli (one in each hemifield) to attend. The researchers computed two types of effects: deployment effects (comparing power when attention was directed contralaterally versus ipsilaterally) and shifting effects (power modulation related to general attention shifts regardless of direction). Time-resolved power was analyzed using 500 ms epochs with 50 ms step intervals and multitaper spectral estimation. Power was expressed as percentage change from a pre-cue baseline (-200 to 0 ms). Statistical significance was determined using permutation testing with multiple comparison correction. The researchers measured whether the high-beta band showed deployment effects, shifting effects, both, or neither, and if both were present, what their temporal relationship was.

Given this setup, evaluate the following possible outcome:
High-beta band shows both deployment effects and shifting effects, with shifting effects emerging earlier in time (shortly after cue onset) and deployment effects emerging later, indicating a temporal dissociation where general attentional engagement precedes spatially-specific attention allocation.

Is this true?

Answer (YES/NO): YES